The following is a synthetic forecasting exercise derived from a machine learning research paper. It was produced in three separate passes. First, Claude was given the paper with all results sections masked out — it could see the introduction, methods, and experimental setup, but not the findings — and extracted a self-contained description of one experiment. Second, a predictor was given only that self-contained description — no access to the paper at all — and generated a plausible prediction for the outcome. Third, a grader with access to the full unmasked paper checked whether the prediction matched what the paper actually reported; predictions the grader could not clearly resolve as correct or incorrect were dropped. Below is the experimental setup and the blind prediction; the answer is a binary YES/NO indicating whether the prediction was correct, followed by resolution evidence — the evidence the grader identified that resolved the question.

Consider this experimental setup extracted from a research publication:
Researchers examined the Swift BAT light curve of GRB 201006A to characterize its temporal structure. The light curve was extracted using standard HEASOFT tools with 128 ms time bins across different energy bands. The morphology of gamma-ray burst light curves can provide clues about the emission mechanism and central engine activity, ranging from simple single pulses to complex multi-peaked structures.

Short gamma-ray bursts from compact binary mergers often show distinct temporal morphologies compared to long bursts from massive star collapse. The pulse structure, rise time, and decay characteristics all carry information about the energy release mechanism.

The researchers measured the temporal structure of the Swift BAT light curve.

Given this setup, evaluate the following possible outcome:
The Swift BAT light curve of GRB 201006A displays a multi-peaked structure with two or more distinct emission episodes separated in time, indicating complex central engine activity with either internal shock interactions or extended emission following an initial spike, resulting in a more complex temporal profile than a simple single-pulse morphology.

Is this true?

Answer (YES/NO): NO